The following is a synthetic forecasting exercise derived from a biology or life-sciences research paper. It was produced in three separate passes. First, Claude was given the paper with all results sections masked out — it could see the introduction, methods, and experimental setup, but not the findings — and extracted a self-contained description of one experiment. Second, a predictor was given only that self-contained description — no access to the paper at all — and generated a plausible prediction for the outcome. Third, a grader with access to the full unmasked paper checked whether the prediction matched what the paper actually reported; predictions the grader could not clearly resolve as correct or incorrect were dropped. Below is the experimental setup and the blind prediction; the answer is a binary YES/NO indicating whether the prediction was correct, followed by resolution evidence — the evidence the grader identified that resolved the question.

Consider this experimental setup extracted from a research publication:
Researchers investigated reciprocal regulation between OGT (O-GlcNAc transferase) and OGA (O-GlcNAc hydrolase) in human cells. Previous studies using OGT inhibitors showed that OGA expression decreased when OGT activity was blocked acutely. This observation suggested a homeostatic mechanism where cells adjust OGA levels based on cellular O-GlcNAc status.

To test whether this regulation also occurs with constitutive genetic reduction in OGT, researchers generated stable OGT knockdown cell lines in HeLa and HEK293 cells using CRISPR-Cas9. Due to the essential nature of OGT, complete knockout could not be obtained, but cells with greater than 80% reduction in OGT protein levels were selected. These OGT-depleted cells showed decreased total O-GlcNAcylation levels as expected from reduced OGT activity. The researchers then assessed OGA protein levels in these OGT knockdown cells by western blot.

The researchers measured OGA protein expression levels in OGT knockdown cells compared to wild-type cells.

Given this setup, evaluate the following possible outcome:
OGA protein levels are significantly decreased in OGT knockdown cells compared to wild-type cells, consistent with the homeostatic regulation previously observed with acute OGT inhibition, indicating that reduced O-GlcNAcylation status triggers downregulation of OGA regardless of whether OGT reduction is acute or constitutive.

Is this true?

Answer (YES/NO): NO